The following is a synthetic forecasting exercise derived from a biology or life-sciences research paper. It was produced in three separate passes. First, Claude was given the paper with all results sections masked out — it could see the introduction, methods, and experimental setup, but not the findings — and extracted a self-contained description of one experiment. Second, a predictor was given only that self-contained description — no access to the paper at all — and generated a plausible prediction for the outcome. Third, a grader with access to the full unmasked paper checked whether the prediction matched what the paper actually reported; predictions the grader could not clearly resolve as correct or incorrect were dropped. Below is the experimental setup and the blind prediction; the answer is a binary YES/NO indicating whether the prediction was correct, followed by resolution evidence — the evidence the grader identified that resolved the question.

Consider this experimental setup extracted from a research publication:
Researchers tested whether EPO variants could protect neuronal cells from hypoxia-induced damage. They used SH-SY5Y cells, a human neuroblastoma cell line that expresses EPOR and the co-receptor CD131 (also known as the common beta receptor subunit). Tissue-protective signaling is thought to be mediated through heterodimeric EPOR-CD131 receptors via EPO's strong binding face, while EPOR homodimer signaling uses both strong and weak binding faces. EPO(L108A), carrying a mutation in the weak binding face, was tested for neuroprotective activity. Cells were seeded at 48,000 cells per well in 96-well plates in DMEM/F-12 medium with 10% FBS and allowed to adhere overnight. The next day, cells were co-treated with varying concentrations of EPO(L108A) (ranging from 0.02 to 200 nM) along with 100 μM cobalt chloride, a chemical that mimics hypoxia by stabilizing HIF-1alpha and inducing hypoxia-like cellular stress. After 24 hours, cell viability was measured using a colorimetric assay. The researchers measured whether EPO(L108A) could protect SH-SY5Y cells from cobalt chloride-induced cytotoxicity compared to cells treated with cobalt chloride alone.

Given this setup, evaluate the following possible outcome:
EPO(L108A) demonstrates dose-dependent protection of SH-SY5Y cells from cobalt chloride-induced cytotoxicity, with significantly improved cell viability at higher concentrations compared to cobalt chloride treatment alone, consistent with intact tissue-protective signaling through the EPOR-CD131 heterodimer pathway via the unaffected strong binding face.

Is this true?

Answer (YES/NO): YES